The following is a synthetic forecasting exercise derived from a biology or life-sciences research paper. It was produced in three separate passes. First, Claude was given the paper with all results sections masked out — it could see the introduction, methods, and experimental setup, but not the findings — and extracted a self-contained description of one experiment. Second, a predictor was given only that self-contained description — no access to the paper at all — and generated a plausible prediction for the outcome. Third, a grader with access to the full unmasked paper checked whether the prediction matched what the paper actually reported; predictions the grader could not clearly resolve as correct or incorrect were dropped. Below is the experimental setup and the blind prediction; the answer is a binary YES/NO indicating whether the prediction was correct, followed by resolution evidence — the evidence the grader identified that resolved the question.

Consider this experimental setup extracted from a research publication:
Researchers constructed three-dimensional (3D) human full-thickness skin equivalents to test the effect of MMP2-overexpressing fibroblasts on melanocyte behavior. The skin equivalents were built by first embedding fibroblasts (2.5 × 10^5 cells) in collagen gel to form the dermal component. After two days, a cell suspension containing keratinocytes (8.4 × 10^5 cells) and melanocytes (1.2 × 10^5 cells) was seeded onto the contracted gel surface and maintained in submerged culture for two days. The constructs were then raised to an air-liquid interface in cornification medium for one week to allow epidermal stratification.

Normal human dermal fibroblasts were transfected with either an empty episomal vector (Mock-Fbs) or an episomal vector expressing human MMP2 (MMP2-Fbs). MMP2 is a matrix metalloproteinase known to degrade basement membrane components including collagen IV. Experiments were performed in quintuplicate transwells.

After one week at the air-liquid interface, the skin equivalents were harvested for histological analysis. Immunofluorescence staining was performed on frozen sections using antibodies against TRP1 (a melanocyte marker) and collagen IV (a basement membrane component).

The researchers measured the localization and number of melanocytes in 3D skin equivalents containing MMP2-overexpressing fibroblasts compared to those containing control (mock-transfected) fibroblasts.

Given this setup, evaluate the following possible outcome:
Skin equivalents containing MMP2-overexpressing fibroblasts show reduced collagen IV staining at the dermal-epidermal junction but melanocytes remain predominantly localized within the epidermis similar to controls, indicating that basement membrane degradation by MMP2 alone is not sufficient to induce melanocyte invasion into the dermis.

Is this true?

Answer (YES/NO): NO